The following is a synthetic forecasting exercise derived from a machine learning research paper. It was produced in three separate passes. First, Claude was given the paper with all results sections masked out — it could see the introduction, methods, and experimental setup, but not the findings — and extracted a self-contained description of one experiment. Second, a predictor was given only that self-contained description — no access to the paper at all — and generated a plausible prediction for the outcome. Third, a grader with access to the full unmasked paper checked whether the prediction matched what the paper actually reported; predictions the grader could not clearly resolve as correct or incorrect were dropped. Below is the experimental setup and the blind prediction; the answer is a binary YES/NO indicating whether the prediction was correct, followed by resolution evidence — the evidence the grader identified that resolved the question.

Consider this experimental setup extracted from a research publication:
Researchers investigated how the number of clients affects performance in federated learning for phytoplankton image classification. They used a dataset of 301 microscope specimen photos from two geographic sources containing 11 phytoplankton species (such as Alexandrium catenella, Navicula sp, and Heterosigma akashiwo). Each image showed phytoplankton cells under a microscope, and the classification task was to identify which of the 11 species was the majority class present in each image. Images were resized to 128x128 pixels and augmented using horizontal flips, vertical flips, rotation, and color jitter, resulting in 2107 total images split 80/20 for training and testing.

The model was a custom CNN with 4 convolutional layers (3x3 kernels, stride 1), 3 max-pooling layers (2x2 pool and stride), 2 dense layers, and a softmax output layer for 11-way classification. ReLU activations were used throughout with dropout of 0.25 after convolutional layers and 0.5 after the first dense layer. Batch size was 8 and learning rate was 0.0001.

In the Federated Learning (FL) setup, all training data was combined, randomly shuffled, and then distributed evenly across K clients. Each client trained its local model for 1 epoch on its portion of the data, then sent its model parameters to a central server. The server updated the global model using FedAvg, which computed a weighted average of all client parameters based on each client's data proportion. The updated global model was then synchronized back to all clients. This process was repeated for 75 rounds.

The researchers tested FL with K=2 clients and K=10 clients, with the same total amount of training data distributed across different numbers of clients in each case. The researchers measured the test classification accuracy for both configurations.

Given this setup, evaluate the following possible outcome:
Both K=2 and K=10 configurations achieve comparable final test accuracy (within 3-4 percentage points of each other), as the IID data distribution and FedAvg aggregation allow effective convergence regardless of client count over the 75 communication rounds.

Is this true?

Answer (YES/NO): NO